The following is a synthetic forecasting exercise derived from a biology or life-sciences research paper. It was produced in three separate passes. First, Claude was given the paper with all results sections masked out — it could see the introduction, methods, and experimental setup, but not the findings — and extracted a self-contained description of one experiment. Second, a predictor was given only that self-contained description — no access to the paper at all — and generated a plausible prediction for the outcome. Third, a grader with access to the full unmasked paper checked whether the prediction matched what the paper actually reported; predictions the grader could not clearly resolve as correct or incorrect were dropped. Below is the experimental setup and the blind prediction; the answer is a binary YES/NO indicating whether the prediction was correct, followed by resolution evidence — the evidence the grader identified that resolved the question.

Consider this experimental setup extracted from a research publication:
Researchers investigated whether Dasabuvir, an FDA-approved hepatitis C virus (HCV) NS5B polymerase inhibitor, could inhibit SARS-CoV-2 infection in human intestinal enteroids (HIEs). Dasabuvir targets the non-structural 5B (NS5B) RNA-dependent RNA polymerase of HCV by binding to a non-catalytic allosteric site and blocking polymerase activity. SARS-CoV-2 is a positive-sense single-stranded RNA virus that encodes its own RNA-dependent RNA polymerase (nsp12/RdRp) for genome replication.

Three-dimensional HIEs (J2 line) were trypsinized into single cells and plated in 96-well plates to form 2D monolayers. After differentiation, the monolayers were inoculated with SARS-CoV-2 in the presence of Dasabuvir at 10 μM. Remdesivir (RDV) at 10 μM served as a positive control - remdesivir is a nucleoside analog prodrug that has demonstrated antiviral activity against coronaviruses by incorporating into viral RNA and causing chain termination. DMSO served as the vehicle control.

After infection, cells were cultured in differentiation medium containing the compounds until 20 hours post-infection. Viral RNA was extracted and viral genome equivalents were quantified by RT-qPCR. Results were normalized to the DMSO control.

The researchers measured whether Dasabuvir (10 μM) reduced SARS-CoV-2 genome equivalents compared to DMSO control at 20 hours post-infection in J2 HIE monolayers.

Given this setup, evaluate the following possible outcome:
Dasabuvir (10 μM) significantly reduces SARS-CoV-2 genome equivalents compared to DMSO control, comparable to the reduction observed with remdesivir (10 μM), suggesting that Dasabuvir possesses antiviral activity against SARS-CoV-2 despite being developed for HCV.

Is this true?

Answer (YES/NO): NO